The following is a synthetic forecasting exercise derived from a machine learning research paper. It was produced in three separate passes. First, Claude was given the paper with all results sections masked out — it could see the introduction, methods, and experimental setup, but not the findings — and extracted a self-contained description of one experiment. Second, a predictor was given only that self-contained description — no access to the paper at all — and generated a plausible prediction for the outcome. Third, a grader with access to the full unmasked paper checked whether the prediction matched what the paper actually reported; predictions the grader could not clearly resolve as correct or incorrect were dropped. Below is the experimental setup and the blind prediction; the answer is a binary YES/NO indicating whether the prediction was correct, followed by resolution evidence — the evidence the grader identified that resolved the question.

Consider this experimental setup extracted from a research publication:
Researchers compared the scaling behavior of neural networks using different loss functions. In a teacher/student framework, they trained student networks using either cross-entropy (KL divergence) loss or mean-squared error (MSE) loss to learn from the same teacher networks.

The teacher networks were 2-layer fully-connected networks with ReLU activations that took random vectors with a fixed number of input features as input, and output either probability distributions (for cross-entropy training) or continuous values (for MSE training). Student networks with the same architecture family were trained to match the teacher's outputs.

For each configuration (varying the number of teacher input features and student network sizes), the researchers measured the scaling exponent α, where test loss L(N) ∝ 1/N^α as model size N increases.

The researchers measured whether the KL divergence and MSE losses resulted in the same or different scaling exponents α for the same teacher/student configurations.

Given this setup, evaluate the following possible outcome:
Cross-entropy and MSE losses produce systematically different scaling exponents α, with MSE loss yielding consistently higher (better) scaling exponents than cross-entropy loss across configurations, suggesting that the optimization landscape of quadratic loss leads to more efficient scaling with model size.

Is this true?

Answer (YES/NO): NO